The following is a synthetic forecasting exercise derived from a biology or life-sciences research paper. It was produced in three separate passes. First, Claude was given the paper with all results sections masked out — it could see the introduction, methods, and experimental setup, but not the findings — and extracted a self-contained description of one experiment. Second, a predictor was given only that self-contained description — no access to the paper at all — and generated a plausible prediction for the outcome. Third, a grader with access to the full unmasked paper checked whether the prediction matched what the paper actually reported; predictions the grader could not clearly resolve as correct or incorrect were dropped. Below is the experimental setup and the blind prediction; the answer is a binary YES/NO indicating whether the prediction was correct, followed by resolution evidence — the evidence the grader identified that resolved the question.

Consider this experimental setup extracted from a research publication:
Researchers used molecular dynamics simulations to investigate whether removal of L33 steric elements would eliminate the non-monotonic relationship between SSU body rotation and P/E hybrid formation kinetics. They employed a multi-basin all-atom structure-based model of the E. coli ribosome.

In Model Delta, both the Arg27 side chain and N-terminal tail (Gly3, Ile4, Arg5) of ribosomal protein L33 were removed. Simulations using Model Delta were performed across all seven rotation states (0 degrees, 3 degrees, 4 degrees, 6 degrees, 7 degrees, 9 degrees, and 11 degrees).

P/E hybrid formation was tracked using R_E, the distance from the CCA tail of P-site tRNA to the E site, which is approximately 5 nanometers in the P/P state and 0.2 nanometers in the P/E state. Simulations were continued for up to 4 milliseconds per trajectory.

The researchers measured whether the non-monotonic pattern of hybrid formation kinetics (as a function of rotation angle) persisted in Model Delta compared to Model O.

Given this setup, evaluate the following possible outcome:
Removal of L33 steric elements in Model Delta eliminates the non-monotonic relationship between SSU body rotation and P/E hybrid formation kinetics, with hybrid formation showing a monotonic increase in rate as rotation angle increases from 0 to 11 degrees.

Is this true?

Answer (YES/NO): NO